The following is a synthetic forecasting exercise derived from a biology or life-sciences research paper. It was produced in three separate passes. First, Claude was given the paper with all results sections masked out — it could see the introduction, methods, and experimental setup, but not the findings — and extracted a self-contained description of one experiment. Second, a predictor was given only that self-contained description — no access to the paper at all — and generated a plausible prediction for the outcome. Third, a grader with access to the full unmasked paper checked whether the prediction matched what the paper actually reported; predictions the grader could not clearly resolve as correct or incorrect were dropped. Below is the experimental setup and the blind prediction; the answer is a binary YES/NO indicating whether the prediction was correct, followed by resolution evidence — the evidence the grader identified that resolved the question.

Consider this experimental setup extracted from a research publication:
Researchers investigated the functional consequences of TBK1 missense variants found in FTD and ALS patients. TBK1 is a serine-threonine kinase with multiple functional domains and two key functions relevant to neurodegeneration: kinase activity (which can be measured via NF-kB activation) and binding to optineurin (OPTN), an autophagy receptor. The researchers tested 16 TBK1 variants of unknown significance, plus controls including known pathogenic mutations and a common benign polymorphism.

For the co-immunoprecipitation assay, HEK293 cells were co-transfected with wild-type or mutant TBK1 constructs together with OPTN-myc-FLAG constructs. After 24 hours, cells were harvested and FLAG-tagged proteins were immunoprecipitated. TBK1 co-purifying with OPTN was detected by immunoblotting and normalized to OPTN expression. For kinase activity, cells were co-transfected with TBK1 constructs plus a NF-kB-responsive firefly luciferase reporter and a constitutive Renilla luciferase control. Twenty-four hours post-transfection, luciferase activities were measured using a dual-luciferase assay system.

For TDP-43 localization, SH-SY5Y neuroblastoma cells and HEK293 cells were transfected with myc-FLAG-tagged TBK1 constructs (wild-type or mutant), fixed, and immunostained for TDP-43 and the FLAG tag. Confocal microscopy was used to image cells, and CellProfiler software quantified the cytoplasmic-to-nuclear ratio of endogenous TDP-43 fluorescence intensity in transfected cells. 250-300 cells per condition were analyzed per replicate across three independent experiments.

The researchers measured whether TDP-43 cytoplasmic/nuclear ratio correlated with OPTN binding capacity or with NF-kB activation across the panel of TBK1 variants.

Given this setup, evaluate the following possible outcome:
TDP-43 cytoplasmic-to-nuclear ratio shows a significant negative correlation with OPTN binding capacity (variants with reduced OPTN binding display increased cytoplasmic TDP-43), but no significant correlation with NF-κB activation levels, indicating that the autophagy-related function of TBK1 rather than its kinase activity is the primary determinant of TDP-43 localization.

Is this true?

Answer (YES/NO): YES